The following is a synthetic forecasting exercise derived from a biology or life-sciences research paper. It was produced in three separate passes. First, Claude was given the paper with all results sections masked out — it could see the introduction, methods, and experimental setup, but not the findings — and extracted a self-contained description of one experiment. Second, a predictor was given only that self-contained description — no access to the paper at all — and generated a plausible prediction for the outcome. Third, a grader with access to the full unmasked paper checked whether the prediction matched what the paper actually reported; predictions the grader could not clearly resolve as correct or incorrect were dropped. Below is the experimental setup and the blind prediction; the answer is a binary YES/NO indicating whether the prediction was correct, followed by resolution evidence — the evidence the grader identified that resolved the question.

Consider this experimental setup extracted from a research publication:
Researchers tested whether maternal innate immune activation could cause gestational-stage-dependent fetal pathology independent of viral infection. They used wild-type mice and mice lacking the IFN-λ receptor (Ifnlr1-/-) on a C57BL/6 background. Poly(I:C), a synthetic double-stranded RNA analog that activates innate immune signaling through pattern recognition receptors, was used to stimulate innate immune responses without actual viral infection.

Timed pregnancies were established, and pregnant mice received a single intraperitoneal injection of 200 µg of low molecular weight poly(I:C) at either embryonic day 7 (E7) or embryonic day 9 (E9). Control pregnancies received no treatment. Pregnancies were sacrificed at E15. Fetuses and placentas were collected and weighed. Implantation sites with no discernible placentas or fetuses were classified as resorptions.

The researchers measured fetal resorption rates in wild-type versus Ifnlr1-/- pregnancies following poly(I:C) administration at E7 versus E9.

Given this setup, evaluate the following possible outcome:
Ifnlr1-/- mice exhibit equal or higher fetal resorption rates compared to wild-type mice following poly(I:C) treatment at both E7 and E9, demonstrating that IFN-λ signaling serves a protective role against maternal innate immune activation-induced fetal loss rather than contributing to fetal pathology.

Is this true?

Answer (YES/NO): NO